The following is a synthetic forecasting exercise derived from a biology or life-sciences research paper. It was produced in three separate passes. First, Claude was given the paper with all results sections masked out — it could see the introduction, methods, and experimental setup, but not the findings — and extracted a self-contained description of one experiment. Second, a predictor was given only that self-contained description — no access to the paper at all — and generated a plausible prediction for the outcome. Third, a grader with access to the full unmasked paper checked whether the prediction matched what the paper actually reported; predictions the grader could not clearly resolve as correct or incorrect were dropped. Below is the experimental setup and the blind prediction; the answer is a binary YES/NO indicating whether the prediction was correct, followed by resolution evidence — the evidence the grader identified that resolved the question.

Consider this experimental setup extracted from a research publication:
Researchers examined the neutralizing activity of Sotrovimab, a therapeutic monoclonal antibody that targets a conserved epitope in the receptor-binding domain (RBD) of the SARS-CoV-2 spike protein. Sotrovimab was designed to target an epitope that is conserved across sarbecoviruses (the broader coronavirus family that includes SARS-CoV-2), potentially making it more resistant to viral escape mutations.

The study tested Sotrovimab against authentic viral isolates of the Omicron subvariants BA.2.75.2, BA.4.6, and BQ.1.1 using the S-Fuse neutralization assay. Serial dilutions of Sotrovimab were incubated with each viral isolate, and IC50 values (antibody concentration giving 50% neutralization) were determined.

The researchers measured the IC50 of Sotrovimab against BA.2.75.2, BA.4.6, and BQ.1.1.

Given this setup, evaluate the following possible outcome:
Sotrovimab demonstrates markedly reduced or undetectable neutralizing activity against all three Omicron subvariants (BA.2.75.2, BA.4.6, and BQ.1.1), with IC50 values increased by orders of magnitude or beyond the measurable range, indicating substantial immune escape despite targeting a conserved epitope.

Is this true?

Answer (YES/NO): NO